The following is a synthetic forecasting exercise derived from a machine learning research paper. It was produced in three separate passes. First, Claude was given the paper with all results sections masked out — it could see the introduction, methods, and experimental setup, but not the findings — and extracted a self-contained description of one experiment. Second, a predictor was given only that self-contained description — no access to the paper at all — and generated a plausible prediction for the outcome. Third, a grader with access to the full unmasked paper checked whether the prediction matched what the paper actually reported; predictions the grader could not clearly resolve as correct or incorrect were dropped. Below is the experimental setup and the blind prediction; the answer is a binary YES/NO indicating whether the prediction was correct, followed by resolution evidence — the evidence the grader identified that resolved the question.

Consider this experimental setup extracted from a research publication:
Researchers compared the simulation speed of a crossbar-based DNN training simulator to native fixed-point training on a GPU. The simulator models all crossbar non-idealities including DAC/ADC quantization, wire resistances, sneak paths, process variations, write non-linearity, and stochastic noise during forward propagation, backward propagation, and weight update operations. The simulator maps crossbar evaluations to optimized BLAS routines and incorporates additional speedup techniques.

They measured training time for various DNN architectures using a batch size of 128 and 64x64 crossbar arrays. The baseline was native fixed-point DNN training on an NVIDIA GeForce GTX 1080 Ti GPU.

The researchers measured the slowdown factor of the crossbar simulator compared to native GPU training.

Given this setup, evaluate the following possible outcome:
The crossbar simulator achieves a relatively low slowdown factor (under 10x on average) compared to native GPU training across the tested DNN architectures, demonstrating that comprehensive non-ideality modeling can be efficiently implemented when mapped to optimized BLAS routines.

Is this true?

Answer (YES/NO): NO